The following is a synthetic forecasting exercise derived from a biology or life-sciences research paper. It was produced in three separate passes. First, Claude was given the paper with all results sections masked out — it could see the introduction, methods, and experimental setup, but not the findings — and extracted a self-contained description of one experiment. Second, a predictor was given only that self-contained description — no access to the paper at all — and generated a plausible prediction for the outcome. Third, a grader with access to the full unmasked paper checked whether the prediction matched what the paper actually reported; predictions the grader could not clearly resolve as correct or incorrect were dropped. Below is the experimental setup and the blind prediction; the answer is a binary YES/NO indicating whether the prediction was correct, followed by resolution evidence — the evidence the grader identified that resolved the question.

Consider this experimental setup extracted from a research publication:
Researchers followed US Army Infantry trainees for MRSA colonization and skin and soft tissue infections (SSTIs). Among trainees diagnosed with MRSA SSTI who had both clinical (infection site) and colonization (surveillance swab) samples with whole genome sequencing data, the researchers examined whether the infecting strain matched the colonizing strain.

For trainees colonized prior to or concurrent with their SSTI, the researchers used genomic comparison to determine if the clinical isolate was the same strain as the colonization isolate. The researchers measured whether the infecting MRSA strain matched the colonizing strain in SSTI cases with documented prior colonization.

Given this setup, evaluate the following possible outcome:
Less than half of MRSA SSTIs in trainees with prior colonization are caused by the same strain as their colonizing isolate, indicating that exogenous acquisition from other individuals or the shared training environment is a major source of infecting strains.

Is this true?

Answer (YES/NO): NO